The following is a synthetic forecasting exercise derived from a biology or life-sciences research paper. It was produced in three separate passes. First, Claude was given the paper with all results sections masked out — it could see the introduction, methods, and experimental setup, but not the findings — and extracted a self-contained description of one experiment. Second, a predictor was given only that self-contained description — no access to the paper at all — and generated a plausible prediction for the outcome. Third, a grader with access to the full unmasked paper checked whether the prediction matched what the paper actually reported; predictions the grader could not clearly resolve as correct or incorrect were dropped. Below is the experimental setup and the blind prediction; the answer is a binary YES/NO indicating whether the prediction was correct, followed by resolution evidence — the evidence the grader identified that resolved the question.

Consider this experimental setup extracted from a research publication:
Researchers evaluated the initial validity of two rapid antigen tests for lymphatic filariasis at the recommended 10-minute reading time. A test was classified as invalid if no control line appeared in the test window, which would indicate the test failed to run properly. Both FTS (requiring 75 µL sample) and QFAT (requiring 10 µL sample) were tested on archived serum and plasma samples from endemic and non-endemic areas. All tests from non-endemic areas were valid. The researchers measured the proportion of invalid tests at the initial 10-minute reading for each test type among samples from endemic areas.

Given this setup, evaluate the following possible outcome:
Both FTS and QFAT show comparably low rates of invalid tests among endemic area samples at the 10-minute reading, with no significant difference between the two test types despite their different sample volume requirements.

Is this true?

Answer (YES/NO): YES